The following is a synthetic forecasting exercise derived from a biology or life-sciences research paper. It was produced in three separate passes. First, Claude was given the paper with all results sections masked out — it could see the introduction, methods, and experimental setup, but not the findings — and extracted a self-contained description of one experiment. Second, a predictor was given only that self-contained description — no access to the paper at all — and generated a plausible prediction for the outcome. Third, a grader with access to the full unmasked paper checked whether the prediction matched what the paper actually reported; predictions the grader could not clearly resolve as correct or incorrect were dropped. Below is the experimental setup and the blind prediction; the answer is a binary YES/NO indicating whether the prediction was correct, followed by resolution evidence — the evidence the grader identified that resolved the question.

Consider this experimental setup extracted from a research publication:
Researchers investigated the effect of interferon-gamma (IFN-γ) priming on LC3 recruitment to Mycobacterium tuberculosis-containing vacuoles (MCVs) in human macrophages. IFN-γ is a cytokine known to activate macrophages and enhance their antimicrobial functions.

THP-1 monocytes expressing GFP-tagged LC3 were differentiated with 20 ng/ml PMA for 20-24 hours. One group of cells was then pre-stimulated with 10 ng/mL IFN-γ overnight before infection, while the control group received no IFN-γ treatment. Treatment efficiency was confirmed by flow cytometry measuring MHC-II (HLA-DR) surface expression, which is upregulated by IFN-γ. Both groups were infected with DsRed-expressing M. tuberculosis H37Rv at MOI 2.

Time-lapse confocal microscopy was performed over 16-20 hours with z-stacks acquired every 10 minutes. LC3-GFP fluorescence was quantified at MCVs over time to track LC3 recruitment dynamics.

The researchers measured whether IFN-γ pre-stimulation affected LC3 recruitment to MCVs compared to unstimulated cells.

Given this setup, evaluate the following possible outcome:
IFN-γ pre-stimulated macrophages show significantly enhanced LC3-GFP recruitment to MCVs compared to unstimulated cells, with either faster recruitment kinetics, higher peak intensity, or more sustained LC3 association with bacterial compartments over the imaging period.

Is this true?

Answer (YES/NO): NO